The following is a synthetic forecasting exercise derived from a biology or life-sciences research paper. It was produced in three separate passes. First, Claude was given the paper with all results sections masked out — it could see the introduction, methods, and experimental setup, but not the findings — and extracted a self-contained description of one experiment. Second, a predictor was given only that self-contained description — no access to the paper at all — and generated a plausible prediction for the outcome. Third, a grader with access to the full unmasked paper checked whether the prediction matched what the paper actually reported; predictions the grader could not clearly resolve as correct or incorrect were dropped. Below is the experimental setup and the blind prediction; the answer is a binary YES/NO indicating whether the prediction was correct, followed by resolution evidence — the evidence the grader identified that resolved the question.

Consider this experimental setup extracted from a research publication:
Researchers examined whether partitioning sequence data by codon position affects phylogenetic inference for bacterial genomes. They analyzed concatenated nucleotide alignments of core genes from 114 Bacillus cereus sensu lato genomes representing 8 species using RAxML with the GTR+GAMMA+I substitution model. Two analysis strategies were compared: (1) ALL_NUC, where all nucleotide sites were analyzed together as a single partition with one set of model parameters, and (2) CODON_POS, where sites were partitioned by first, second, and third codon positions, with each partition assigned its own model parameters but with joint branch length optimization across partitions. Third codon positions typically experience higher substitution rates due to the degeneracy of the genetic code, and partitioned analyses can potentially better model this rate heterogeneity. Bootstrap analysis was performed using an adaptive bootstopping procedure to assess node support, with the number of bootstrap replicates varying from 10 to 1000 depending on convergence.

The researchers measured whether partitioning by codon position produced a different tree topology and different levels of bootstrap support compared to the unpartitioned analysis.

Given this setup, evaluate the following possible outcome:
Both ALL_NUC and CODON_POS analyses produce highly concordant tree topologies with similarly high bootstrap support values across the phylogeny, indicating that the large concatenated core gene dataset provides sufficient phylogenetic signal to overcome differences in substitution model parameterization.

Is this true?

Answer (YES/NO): YES